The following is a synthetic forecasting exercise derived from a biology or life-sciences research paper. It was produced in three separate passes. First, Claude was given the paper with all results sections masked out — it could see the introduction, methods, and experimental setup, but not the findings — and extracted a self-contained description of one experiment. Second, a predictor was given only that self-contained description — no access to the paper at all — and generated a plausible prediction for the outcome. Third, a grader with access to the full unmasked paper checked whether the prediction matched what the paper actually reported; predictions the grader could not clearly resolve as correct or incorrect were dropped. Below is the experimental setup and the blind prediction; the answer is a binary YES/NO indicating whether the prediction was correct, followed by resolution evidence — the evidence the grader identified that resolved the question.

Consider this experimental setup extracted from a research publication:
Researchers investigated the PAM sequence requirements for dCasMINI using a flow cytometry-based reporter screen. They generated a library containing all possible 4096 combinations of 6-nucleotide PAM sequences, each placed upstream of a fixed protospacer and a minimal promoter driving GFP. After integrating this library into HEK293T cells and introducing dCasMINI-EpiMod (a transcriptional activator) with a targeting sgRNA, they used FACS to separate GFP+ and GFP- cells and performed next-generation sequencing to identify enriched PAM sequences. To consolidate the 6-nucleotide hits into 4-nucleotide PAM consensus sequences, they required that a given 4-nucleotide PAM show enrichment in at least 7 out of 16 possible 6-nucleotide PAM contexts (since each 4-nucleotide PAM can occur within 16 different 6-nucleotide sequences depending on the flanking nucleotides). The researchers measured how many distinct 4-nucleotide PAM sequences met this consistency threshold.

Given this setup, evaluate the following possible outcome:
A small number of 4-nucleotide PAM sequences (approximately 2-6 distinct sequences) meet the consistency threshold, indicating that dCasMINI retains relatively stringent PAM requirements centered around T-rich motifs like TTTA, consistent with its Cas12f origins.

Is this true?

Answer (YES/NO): YES